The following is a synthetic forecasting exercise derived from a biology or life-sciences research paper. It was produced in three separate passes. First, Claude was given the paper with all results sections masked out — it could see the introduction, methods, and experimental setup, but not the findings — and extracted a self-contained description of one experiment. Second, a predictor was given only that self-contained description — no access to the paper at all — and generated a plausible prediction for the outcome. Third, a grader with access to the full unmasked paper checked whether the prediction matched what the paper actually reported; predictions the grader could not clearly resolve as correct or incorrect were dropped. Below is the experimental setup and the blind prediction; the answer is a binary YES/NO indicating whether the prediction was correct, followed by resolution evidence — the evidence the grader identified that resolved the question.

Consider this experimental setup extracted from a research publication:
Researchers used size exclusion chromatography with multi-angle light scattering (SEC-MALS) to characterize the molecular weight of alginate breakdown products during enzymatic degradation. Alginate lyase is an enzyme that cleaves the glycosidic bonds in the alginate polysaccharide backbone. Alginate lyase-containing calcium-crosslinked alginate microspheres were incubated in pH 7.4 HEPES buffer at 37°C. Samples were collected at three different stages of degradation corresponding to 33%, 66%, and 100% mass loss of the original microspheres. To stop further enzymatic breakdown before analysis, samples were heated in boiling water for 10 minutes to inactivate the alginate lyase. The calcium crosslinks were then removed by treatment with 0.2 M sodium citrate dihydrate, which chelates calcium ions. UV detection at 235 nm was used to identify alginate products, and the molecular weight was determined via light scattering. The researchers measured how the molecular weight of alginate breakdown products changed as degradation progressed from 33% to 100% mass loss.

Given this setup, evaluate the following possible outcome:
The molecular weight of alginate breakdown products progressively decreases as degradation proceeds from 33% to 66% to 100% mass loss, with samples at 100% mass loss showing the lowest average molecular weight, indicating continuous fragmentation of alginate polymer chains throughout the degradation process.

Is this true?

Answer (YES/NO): YES